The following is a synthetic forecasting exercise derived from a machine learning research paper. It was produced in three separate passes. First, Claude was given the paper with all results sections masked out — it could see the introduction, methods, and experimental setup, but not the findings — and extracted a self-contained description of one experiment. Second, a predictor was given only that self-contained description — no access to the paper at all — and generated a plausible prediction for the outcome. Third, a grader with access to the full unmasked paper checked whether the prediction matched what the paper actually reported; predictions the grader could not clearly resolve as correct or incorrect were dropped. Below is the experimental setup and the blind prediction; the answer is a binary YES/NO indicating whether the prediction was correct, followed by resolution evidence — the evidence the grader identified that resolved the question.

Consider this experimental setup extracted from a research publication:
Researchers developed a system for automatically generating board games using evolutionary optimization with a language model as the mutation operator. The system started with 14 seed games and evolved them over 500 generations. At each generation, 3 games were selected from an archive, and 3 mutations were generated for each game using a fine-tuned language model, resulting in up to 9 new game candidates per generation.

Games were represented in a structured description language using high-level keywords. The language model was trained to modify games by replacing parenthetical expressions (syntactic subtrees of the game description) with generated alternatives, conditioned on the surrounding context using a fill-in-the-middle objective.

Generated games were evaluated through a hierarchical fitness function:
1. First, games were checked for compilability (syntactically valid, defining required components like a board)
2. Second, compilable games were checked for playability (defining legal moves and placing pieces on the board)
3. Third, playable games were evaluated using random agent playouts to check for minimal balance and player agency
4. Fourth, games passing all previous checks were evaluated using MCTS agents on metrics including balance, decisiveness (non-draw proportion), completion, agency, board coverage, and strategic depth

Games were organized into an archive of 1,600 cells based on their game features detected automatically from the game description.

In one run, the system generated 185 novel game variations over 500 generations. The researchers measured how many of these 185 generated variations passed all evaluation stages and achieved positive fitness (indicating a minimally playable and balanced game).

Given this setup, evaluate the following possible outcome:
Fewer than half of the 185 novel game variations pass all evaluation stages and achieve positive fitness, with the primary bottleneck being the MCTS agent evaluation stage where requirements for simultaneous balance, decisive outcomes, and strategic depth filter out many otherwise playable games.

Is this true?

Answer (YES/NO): NO